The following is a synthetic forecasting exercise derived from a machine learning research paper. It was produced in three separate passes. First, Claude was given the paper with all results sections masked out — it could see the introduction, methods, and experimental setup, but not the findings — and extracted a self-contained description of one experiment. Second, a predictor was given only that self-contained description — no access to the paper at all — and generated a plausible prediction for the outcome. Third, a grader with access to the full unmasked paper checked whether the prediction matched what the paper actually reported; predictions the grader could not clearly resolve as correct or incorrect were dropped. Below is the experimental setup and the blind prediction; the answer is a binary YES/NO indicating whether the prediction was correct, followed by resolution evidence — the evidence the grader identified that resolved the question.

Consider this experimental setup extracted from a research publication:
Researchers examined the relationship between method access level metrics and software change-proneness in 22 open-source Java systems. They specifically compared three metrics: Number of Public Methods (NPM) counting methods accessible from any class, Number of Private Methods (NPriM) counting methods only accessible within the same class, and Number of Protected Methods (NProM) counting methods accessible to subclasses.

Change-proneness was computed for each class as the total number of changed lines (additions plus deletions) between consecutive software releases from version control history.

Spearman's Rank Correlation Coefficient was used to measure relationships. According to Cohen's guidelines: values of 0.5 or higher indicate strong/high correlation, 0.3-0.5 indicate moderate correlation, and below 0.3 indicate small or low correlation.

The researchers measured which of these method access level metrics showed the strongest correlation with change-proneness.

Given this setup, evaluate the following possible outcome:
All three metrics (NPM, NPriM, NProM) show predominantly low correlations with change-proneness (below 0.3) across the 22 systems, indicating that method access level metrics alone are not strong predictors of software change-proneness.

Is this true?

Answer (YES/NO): NO